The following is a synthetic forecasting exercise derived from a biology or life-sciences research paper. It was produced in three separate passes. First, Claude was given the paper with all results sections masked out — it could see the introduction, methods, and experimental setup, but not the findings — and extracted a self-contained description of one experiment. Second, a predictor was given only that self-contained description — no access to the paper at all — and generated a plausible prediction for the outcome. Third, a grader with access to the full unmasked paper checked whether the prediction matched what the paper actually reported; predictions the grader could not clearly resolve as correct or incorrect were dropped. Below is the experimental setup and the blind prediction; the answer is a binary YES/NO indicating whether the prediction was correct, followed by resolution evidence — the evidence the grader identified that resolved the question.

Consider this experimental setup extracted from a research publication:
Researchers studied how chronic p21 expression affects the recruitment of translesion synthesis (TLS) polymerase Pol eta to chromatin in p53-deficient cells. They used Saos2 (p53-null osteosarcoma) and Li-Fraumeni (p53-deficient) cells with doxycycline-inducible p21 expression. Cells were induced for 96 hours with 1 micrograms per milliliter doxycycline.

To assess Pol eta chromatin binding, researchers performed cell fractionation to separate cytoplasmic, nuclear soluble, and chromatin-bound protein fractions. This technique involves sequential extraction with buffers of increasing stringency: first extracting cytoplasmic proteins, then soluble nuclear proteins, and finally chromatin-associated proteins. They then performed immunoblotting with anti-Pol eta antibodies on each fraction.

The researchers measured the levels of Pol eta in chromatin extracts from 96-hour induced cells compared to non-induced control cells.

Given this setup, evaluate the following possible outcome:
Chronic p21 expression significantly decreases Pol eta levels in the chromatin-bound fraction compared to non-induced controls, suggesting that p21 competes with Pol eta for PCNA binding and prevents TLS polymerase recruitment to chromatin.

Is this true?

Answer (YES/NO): YES